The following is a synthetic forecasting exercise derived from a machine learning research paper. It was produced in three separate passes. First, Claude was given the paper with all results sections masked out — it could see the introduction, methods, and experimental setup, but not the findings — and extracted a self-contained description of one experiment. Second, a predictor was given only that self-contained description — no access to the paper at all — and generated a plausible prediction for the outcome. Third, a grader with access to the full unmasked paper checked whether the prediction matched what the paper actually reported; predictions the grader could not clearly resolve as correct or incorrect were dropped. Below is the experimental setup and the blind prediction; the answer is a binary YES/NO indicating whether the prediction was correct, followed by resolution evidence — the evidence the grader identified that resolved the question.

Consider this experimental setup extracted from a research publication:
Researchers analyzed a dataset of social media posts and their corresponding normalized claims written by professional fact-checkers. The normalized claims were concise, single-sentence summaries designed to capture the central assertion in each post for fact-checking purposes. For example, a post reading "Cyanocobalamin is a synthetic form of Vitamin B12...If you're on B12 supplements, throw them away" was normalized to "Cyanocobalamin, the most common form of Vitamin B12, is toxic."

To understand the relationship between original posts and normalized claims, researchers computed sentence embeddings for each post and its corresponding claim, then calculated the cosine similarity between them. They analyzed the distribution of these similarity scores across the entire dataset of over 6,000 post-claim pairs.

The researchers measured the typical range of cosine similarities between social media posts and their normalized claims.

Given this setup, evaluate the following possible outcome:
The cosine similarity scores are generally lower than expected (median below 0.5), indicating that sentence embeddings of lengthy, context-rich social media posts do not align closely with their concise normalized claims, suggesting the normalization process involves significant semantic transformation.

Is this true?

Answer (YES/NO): YES